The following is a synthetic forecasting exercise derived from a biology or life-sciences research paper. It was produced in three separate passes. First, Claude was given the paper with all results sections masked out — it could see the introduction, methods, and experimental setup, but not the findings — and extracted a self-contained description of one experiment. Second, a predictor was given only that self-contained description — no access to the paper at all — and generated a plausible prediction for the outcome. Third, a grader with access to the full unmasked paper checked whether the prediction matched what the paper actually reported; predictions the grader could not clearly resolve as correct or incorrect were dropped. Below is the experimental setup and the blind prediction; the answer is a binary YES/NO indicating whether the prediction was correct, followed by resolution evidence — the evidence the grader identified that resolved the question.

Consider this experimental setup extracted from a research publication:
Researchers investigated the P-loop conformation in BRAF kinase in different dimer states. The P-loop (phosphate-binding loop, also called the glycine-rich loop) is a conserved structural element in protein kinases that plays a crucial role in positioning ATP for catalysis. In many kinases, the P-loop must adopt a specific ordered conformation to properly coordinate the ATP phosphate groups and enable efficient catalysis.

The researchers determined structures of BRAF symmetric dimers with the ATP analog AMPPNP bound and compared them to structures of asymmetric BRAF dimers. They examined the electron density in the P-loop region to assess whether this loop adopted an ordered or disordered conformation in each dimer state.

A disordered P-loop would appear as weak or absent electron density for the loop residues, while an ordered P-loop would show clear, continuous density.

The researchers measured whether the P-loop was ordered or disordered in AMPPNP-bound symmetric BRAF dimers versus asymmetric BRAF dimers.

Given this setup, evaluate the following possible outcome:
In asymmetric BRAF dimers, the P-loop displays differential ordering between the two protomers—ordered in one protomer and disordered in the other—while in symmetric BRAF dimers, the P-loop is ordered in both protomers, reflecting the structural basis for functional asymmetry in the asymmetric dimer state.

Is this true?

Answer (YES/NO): NO